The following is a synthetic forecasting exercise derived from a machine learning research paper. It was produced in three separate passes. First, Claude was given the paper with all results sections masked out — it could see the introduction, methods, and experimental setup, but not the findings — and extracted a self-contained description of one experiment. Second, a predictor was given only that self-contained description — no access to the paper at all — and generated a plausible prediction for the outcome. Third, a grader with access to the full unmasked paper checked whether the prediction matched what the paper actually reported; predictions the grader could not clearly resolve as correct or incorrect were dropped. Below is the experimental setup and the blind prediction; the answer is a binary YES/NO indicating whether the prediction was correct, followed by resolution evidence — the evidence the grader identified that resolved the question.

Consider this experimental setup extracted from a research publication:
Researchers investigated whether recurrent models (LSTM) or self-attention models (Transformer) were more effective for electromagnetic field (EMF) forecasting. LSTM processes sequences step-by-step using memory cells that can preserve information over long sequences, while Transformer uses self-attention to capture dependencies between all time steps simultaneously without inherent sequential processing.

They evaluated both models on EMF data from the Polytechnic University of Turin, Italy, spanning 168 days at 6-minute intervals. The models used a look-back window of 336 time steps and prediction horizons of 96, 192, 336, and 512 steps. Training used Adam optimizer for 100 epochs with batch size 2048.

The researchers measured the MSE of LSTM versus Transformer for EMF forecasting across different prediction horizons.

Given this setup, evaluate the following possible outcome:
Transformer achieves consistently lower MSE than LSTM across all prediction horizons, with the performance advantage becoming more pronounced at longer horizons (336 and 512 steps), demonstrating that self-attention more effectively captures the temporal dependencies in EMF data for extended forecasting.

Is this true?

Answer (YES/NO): NO